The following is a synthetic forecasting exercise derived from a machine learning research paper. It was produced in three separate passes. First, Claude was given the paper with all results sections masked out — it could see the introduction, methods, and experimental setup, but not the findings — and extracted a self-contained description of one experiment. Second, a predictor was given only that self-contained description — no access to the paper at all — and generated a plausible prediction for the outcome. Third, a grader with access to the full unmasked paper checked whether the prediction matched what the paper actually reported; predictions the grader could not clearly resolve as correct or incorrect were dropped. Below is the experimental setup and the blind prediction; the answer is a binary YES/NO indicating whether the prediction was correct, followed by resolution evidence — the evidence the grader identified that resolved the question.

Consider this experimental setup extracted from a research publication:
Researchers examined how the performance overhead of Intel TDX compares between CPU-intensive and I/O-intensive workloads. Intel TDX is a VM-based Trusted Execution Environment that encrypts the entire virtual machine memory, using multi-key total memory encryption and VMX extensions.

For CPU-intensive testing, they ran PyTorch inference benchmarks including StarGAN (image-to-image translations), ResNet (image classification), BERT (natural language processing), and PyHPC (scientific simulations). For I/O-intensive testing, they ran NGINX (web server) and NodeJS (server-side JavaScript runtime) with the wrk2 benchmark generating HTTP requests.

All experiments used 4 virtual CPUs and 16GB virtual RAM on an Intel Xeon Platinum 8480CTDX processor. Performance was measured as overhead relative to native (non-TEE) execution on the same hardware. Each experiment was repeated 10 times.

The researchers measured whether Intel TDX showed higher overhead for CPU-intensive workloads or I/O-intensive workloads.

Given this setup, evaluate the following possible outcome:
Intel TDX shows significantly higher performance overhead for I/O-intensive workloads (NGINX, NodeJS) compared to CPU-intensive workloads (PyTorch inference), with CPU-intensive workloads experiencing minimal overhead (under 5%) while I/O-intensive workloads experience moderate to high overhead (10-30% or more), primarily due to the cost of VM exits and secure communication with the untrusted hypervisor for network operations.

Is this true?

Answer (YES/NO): NO